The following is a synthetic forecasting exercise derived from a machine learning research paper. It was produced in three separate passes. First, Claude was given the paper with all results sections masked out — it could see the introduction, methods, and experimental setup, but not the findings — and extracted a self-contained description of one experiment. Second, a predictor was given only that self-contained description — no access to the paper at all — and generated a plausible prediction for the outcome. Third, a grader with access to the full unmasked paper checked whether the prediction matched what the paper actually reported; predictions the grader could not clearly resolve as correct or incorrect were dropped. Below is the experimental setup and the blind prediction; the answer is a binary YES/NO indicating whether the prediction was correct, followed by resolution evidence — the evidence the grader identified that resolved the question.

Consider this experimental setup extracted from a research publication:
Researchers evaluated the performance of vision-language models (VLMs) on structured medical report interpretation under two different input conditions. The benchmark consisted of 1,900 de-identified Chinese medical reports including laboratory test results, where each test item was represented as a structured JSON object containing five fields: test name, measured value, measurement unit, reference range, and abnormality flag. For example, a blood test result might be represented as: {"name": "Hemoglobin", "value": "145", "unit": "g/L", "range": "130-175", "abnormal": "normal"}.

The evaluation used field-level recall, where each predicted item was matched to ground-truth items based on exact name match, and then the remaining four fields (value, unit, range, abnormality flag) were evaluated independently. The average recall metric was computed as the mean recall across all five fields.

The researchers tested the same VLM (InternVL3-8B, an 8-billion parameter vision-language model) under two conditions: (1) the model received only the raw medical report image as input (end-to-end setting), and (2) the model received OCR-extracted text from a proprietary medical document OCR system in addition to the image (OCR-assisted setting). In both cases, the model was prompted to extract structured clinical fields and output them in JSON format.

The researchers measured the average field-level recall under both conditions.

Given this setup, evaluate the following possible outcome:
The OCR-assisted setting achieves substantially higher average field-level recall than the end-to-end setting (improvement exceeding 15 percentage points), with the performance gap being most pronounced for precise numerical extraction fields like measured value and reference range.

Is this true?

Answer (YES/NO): NO